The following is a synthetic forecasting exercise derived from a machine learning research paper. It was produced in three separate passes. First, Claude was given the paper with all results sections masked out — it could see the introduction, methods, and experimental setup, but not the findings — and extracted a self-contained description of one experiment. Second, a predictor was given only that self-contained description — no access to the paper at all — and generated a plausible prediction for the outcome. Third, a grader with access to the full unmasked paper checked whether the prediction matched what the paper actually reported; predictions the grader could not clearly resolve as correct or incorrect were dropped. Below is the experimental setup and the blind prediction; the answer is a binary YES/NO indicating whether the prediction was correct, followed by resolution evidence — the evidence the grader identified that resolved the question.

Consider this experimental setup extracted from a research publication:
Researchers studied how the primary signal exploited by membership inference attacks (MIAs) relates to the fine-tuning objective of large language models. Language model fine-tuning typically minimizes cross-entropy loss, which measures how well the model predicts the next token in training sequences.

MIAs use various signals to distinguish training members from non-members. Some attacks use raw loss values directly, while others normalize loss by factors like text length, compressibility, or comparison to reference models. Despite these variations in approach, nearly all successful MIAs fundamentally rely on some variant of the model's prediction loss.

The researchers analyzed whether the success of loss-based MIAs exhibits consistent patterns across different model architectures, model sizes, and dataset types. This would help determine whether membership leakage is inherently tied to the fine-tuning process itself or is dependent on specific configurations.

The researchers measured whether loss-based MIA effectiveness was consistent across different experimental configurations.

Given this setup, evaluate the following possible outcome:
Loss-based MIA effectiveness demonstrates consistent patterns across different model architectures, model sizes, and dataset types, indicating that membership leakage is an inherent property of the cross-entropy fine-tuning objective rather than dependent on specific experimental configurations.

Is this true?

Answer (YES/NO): NO